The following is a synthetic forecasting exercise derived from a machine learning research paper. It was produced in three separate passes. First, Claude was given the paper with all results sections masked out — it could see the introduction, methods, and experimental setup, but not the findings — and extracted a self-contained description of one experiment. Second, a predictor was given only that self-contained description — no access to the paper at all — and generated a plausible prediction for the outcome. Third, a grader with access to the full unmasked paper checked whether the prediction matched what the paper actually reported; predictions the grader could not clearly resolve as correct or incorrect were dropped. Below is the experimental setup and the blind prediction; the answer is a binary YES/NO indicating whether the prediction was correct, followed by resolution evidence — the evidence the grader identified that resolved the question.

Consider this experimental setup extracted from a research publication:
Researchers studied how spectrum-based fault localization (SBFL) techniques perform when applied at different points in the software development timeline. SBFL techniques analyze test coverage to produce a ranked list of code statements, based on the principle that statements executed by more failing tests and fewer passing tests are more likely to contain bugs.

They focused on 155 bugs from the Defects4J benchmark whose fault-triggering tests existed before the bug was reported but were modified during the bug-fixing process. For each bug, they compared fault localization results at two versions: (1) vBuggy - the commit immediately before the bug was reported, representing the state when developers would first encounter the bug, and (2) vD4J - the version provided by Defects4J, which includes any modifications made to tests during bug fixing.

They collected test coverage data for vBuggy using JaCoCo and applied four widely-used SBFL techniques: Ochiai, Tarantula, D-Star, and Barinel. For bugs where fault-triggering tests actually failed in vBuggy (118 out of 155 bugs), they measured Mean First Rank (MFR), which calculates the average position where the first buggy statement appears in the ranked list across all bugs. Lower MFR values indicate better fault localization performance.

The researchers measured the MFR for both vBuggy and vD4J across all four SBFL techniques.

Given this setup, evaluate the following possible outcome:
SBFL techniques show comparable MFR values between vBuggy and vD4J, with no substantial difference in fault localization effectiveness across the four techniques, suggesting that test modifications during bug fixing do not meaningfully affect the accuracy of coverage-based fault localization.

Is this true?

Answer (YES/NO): NO